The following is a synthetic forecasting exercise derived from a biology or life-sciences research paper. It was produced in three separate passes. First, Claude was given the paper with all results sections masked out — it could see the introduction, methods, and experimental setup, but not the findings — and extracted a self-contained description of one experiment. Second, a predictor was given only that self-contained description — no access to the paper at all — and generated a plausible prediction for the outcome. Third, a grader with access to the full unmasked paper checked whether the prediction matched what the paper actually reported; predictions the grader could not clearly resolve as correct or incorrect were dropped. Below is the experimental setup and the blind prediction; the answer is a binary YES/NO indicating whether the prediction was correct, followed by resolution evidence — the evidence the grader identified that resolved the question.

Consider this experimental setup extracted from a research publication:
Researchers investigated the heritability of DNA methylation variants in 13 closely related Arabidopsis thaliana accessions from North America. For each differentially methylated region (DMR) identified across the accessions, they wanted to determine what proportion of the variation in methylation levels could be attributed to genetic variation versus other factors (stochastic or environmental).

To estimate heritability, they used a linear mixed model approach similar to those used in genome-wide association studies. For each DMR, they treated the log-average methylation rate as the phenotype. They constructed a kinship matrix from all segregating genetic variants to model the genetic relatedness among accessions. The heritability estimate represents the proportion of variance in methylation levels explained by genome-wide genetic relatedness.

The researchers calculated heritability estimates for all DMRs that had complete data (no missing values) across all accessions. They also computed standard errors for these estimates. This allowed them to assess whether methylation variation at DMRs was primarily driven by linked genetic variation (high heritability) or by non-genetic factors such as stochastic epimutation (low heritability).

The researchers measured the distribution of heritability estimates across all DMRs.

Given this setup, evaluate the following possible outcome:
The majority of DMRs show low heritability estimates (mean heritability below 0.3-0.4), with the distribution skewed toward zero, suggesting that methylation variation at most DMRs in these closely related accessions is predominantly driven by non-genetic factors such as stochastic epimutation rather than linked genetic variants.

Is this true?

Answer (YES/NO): NO